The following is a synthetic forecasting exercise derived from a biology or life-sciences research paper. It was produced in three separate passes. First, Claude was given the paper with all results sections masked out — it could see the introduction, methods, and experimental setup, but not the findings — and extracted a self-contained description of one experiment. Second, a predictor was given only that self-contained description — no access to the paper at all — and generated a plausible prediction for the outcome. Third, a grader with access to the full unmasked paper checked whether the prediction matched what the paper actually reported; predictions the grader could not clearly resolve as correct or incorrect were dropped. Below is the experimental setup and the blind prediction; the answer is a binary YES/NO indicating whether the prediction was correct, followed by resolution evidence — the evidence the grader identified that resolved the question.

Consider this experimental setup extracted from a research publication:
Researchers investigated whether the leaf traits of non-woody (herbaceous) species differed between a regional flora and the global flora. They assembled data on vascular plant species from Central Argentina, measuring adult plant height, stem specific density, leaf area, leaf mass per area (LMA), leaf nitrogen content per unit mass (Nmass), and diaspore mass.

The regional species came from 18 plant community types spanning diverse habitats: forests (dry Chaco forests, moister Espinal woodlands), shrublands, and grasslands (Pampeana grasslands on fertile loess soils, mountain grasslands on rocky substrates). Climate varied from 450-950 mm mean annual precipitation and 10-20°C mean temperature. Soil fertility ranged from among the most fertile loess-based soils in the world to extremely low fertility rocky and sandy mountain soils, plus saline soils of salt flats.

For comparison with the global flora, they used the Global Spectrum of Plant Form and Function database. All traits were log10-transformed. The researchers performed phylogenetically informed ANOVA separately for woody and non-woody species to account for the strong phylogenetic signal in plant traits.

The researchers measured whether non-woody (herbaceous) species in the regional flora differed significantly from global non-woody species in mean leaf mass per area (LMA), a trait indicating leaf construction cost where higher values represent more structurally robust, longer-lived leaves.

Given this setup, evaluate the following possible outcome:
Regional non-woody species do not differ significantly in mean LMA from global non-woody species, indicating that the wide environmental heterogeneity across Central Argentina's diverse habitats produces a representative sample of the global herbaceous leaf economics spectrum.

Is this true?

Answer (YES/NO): NO